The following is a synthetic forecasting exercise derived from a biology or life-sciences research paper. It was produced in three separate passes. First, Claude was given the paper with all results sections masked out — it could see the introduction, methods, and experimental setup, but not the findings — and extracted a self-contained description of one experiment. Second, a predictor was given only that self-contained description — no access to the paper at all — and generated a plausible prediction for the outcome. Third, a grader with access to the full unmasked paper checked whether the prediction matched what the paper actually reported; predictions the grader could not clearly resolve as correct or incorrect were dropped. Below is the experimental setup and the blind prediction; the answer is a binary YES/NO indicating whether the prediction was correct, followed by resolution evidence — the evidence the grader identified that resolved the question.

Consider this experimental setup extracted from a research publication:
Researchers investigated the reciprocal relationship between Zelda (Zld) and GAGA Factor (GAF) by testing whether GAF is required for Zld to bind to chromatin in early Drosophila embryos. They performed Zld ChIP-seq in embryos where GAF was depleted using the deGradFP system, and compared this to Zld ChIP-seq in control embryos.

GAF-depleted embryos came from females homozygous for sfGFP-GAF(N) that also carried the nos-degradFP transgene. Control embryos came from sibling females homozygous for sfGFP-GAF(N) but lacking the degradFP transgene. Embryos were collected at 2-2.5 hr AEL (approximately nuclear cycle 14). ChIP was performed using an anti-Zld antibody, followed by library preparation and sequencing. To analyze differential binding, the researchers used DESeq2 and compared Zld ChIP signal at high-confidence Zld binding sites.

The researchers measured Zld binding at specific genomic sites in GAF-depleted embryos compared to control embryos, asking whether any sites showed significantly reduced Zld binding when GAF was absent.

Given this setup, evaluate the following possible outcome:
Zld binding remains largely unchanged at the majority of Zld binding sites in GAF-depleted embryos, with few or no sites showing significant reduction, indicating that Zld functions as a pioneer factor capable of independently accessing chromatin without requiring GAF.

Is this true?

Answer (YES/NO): YES